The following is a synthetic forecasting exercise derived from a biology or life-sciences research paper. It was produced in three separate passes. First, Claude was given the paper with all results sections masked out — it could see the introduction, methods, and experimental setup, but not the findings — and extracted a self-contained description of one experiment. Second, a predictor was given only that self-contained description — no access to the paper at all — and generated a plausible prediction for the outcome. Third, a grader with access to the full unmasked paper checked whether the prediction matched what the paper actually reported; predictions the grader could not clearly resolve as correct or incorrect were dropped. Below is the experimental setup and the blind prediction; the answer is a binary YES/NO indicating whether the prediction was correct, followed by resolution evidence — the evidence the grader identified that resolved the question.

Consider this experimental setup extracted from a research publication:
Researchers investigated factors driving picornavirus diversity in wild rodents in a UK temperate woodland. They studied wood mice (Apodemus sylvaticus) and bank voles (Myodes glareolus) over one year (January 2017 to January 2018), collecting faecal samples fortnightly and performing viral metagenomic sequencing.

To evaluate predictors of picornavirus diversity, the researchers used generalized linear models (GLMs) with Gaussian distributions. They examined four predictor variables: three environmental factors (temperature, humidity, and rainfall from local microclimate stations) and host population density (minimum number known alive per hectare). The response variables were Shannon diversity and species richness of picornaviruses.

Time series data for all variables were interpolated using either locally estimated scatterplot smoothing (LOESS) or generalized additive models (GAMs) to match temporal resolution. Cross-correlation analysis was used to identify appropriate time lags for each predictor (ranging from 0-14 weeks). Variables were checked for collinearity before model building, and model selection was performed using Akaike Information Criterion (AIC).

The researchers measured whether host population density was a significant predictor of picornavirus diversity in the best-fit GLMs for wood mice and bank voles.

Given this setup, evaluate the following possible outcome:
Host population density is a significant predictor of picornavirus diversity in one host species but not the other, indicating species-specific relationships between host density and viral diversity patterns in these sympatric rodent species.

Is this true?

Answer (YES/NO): NO